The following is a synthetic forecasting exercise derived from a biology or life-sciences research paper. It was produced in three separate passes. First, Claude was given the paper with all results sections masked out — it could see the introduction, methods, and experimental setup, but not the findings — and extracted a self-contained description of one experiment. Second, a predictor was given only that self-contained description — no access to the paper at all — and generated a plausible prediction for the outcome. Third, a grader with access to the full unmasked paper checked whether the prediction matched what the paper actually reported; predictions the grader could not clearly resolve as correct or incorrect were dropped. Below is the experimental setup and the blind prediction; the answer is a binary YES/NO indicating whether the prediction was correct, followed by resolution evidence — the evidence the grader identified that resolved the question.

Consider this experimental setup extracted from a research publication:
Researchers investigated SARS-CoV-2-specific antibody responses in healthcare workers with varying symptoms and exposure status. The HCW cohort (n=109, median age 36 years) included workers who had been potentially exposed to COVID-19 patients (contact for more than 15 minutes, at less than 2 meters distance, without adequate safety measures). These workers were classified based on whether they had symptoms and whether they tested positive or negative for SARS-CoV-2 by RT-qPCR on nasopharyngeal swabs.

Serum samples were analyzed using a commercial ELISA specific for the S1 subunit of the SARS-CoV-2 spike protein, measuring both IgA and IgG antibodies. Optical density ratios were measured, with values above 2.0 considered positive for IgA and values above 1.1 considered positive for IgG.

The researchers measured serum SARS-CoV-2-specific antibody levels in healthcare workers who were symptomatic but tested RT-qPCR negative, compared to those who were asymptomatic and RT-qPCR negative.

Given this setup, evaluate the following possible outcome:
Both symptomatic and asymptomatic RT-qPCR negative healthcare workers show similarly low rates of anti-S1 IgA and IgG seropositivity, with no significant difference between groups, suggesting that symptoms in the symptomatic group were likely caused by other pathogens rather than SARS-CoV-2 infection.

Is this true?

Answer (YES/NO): NO